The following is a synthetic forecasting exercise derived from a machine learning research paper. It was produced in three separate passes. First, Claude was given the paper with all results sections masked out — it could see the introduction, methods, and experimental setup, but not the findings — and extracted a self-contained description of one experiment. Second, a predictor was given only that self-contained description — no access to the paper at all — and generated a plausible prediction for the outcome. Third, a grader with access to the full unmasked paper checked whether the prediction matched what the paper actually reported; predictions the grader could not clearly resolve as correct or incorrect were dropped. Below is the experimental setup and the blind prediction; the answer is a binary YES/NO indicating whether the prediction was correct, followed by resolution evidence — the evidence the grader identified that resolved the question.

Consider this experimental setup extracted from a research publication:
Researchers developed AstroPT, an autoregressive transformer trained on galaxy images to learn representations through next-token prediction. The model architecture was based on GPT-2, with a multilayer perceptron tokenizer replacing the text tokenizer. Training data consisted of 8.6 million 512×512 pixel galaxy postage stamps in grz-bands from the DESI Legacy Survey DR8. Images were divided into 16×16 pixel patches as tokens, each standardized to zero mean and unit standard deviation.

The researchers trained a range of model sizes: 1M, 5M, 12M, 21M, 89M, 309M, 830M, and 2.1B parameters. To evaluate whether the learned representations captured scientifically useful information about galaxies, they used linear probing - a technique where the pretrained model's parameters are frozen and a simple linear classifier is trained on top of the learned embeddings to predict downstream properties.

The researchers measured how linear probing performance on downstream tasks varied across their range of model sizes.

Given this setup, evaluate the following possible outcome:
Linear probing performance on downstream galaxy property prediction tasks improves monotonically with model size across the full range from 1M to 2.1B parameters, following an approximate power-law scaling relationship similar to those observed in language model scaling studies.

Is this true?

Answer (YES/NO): NO